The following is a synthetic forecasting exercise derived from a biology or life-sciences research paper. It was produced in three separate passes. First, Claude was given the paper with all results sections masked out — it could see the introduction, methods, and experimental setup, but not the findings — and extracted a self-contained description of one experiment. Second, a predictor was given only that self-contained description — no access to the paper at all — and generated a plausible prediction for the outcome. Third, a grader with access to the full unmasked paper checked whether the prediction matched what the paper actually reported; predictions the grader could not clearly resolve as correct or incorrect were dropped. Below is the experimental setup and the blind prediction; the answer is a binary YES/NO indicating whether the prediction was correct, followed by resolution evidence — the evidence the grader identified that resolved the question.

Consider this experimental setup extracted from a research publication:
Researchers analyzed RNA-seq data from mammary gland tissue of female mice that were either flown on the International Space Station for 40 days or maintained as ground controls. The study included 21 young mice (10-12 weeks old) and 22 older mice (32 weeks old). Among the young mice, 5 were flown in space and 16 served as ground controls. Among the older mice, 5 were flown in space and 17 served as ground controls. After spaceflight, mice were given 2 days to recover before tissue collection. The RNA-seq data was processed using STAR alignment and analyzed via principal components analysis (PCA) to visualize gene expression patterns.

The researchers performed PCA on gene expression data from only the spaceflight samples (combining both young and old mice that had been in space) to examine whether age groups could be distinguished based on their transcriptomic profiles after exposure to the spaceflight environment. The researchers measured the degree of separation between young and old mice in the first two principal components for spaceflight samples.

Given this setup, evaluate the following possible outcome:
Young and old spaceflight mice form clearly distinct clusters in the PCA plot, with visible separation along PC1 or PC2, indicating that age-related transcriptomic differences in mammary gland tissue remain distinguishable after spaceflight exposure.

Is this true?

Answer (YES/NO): YES